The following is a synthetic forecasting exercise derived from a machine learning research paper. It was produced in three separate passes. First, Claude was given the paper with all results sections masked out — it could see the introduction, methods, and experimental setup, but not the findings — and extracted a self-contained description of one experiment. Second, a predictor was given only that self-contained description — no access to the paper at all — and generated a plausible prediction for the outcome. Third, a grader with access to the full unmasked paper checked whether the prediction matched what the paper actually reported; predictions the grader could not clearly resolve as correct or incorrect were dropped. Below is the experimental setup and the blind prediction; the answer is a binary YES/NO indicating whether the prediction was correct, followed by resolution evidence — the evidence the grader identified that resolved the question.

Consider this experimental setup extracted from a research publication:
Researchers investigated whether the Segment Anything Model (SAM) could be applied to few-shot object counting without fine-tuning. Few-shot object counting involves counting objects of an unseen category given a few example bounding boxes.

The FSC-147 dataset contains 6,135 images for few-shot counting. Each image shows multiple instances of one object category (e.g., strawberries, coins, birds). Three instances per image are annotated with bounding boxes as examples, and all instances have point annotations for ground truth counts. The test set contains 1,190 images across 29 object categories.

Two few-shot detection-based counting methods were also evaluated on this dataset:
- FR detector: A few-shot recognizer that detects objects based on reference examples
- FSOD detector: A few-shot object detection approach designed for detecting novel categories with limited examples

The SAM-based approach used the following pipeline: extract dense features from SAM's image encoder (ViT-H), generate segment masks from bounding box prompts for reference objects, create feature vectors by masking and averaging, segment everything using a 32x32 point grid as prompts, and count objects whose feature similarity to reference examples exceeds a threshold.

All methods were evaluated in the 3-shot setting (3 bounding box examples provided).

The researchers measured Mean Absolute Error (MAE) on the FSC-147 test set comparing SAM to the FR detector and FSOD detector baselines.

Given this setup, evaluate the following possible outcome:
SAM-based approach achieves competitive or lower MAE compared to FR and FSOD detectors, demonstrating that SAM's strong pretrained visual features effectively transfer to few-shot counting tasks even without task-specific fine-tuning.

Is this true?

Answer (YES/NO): YES